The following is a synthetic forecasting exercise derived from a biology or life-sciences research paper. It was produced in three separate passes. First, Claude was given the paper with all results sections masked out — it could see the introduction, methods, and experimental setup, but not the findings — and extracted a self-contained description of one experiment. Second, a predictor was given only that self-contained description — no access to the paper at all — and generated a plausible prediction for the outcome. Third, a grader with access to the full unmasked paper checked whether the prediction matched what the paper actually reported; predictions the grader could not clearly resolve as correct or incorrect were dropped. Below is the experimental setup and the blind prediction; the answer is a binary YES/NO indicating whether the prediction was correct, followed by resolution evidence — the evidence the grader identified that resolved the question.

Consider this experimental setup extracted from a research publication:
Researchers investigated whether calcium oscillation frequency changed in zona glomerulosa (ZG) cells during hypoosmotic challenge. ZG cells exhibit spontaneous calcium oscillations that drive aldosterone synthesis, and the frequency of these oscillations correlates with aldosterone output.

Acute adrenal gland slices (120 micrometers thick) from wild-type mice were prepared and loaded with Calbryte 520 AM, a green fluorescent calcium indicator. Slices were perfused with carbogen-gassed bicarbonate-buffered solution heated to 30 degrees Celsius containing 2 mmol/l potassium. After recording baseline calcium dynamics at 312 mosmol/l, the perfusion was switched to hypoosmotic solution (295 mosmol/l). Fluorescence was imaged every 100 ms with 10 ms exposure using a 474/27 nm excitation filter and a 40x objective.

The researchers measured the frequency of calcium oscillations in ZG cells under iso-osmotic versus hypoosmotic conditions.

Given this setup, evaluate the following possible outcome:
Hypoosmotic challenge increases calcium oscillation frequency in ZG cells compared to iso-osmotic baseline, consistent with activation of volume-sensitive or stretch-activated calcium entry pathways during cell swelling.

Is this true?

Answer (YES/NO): YES